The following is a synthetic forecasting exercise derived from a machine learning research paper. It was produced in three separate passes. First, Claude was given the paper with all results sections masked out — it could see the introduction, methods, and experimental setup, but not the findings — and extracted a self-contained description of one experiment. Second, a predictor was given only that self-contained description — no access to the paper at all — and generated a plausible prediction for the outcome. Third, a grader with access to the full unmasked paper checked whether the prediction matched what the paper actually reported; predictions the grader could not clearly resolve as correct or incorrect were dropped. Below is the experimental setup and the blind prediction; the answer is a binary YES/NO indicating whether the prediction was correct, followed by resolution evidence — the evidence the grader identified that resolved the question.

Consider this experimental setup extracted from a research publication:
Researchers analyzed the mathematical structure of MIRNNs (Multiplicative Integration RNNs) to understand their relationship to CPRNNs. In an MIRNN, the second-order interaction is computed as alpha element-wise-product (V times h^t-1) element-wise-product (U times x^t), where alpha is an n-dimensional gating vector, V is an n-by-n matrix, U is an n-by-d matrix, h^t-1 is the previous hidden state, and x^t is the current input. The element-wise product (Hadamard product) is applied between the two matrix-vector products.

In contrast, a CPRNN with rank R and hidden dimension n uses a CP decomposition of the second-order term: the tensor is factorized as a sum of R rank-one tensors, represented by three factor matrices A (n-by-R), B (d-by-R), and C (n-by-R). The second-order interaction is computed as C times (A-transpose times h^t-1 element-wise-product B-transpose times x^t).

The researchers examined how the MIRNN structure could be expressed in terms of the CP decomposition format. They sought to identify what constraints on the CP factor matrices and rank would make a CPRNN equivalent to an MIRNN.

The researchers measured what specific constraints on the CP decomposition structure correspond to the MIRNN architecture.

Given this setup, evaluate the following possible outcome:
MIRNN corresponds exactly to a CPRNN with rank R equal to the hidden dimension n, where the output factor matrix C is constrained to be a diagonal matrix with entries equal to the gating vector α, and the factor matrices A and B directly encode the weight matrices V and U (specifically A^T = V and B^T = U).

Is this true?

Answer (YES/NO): YES